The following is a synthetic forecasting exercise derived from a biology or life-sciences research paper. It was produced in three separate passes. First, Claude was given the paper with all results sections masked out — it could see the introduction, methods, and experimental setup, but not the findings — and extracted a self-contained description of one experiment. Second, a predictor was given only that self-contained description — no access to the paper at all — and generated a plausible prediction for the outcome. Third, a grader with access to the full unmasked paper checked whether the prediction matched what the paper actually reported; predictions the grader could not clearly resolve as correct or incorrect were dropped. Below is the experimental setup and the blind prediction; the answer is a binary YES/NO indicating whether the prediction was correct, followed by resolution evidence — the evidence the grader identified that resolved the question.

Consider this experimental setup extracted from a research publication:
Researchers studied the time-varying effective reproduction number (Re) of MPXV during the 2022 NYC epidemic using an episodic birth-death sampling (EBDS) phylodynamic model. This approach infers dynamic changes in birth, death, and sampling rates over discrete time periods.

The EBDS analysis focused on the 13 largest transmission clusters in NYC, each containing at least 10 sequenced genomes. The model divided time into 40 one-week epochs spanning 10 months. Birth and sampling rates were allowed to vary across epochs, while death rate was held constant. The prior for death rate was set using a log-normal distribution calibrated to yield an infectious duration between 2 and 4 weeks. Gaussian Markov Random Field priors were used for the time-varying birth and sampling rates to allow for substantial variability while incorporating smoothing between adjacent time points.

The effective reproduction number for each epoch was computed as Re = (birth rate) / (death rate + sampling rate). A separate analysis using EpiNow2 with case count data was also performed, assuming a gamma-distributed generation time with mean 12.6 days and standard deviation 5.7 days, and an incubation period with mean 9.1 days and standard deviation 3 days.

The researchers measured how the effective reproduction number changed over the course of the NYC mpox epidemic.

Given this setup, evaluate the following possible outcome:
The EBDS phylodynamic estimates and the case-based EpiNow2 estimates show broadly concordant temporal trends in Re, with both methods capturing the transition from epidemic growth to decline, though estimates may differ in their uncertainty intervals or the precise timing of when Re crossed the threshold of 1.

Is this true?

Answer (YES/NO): YES